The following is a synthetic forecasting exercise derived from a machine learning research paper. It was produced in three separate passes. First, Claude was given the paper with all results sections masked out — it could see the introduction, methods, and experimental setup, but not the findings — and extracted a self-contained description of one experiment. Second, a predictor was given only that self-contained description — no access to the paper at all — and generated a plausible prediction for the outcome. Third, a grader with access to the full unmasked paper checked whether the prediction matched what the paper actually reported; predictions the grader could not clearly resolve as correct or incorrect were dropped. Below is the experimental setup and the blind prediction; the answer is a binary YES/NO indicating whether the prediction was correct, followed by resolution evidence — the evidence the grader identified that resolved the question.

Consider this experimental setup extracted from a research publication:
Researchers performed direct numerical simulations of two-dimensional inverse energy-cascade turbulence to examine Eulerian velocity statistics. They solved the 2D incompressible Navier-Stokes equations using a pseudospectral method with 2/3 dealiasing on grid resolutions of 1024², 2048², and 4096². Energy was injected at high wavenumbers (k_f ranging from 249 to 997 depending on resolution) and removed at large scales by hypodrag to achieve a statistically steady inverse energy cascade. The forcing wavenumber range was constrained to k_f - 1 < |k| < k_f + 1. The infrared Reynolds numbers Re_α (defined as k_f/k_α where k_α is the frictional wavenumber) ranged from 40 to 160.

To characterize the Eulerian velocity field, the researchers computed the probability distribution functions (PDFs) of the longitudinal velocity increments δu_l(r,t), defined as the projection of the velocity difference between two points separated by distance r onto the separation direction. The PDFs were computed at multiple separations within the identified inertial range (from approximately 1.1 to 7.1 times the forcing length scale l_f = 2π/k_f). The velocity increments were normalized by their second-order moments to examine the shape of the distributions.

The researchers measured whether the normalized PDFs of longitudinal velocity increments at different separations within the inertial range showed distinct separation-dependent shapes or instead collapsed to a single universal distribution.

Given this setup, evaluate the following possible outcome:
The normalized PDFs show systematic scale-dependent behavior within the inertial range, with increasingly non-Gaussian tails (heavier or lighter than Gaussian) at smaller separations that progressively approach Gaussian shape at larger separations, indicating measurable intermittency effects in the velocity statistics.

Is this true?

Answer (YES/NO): NO